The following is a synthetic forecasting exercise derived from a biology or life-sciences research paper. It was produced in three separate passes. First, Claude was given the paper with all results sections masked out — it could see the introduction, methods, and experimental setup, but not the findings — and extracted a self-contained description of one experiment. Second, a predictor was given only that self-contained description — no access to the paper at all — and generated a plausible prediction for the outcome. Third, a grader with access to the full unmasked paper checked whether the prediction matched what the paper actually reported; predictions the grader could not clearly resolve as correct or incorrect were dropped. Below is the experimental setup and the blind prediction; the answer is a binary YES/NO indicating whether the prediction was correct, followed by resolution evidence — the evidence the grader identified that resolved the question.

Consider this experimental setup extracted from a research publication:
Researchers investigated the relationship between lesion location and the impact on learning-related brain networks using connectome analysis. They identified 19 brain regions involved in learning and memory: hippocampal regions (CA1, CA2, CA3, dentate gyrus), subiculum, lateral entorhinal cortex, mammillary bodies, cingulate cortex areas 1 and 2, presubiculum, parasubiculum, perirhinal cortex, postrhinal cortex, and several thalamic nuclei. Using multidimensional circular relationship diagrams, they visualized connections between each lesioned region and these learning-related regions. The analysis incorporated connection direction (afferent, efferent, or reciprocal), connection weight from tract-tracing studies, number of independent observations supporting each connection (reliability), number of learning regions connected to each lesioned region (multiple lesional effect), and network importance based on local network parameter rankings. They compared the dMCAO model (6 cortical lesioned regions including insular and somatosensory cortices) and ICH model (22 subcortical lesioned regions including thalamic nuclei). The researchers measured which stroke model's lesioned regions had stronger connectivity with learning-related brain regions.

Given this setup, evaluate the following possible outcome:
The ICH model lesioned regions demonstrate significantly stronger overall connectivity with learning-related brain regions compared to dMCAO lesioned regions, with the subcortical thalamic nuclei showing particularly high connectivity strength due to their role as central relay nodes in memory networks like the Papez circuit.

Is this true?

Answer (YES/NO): NO